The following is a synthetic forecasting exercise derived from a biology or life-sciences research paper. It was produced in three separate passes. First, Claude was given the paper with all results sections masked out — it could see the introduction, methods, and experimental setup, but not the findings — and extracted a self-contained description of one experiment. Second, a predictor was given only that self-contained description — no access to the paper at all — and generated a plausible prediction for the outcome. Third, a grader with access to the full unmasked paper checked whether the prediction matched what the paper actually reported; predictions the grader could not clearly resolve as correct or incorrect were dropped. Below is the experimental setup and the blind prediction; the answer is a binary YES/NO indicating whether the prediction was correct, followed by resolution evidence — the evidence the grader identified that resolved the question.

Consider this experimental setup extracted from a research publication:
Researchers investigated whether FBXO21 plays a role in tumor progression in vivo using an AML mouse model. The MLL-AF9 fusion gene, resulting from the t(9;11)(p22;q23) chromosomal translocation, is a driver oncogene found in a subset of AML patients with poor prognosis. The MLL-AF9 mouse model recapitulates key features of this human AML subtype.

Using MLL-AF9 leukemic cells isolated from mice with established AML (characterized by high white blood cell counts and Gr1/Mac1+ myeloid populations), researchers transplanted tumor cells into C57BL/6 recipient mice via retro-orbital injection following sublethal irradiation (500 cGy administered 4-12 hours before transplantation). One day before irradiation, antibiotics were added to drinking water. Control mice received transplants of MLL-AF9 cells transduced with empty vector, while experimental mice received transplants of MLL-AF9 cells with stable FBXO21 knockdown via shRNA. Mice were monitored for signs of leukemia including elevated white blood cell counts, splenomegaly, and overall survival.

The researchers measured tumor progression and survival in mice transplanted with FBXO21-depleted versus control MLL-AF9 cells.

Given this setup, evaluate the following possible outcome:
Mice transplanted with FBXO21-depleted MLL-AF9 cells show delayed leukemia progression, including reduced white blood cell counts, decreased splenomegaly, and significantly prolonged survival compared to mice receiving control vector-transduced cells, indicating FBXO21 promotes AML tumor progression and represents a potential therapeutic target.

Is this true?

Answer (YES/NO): YES